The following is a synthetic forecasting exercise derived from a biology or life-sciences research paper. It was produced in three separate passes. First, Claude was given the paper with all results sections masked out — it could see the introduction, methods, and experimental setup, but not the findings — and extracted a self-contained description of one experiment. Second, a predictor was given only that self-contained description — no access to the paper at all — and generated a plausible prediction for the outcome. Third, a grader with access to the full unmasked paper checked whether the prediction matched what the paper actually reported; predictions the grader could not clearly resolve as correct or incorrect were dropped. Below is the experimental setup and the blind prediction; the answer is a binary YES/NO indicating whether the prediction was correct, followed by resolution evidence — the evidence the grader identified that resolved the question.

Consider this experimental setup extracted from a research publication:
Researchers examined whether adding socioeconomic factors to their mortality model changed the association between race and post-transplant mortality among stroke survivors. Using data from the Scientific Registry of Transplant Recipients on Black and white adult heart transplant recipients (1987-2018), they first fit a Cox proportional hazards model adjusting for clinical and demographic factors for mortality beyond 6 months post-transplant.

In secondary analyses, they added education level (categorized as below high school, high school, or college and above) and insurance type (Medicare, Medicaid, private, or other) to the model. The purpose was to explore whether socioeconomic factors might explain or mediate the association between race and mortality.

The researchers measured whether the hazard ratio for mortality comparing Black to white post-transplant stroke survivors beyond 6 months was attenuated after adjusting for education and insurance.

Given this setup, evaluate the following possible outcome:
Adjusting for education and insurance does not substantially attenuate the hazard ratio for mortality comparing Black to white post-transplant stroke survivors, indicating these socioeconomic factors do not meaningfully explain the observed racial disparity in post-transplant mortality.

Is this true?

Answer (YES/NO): YES